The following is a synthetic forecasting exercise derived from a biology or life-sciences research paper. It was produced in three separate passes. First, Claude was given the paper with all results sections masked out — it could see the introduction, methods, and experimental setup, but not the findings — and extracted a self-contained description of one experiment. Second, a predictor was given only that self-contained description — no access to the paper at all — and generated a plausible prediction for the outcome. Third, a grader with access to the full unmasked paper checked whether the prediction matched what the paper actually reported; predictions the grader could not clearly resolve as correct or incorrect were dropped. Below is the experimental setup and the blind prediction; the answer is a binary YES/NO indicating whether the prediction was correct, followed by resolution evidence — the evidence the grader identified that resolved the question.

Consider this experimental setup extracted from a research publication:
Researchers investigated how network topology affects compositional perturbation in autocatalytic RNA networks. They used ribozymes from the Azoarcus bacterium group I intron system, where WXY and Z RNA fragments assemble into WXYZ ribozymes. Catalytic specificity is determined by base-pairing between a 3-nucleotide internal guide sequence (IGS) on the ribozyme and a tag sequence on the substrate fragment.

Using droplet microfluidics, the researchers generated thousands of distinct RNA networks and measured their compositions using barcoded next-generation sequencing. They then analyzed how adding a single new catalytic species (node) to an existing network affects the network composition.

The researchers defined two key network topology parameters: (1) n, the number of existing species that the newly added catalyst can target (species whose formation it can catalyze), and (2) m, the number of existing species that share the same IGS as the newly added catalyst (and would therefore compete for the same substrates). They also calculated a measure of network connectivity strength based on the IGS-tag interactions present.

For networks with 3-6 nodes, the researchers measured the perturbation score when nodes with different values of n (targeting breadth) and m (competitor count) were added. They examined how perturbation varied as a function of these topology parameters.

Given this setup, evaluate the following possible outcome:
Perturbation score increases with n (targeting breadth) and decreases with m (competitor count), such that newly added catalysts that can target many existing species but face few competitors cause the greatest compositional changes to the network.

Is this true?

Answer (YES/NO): YES